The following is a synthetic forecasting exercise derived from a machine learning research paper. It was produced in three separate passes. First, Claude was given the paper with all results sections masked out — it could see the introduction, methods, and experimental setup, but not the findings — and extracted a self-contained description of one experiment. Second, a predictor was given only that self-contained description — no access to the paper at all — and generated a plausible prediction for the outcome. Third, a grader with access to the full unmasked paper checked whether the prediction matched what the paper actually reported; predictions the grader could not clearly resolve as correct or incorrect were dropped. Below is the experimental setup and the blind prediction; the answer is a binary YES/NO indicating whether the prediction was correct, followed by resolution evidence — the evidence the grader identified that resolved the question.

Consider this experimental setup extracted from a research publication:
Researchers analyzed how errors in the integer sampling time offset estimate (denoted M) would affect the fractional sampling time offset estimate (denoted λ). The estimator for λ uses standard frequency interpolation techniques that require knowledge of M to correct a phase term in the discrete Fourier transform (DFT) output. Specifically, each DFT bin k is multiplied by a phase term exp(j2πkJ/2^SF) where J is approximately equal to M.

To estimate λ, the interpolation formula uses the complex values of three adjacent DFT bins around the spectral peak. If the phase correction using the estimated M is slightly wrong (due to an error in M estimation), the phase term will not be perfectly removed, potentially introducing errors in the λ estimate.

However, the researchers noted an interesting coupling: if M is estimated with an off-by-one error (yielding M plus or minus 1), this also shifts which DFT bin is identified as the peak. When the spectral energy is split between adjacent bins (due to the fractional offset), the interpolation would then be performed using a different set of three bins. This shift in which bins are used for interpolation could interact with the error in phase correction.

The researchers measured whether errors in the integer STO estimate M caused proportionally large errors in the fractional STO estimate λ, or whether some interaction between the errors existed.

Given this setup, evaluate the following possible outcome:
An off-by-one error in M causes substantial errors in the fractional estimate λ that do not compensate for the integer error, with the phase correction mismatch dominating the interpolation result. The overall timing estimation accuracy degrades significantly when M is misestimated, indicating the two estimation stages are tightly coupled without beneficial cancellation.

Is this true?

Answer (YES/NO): NO